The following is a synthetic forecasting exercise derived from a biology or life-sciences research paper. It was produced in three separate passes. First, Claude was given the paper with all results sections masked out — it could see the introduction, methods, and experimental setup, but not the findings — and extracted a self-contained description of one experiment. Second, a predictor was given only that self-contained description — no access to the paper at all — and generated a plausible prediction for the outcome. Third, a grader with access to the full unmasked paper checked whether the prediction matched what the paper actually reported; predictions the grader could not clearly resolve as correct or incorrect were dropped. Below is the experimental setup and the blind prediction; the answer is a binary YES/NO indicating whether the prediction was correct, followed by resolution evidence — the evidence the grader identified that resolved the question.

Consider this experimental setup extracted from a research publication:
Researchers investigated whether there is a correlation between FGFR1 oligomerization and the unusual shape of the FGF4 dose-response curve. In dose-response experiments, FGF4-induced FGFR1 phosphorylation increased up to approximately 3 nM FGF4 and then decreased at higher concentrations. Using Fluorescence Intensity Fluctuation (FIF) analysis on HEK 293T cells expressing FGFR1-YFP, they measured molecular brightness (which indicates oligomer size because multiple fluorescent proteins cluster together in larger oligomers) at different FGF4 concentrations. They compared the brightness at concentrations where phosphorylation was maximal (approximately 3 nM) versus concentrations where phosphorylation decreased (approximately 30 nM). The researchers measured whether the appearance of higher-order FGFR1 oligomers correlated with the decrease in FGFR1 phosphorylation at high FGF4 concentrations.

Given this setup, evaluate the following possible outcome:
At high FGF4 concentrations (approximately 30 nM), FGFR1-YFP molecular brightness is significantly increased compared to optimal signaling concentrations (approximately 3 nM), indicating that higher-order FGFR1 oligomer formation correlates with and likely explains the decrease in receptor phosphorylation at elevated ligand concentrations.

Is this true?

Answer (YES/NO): YES